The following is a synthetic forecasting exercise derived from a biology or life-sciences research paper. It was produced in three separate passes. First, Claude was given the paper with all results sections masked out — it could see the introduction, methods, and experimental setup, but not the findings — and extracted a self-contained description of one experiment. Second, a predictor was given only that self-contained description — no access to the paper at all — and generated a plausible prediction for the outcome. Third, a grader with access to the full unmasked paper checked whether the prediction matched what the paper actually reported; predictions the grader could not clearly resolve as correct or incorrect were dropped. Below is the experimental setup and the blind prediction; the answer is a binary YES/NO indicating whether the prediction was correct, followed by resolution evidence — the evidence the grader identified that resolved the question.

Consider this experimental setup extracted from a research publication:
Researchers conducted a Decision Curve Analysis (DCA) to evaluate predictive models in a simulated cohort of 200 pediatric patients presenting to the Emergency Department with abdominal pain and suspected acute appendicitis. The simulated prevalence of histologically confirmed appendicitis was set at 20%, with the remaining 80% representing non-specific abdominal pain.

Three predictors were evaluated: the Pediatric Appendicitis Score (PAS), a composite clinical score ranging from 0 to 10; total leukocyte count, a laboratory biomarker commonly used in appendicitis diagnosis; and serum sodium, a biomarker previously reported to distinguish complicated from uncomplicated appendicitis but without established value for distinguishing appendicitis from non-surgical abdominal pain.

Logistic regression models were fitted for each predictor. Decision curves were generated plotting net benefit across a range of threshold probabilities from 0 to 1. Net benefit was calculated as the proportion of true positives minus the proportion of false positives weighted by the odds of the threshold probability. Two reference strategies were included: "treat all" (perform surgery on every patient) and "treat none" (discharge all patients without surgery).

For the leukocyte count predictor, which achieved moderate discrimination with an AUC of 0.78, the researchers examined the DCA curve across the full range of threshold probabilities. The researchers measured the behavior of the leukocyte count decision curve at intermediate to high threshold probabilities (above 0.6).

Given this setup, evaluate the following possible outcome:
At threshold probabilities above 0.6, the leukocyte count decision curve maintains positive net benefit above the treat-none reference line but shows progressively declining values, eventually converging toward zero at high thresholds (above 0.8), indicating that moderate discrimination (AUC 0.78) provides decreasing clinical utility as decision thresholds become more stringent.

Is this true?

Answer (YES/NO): NO